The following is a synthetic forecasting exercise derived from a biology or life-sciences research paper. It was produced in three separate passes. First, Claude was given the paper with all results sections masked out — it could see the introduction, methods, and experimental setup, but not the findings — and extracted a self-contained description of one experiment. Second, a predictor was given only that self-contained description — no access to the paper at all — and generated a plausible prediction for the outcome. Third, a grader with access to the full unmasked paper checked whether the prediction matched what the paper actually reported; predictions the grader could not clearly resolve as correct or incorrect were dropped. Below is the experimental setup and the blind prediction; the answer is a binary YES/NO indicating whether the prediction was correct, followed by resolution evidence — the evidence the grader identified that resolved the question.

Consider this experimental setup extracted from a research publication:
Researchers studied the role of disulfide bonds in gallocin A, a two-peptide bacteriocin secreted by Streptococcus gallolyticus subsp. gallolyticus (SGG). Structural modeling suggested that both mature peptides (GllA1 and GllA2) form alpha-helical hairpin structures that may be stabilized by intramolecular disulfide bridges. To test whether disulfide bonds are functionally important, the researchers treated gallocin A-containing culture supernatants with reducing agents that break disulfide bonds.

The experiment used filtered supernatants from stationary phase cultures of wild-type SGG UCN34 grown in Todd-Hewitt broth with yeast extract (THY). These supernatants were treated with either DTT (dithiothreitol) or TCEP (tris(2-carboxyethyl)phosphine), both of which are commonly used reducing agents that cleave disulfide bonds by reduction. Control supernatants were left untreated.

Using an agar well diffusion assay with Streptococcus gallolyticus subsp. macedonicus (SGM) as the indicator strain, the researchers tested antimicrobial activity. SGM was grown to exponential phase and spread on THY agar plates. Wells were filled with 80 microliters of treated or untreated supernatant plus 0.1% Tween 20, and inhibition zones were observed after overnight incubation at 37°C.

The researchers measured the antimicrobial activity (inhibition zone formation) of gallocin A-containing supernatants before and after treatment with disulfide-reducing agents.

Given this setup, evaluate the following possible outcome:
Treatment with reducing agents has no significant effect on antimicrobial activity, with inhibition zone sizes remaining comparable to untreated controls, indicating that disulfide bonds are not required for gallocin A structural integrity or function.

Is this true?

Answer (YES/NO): NO